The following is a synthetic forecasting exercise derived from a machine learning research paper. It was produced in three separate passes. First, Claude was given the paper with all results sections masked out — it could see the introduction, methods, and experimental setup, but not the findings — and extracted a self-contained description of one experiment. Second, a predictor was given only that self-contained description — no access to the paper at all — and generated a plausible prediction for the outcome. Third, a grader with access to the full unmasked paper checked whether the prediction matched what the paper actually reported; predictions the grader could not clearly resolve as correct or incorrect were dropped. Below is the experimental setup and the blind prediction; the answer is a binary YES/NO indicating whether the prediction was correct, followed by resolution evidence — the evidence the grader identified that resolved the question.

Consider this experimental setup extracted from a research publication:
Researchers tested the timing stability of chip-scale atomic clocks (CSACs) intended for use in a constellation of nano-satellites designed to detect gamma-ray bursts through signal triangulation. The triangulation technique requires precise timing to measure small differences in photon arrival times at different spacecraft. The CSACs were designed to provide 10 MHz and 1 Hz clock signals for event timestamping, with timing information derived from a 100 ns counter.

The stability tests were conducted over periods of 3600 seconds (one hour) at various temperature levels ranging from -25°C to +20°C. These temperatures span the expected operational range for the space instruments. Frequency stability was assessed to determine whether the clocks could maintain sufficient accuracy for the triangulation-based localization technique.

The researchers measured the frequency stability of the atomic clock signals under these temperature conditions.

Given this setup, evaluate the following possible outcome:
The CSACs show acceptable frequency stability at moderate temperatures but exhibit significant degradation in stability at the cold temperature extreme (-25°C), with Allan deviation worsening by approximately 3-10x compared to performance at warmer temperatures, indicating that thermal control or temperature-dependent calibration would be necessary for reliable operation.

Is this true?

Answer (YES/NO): NO